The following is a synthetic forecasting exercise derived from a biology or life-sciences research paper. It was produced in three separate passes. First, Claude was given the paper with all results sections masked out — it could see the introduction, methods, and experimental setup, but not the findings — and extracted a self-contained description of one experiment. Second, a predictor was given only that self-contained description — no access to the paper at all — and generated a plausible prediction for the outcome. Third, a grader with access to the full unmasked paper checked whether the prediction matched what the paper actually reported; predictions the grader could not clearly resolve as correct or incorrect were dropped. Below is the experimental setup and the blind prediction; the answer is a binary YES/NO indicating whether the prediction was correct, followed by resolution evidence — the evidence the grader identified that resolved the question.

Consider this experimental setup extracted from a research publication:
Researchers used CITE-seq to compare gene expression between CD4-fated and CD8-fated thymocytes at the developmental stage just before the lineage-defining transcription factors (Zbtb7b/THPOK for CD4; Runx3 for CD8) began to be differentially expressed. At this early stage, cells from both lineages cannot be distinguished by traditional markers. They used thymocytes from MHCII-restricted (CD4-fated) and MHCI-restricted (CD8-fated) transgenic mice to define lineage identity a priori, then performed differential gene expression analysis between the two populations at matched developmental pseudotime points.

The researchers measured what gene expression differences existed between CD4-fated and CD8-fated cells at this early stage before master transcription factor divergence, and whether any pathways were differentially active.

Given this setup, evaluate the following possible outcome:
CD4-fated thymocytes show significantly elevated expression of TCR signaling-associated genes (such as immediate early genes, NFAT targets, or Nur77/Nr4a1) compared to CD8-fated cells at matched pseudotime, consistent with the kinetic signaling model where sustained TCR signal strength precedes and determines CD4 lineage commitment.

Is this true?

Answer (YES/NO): YES